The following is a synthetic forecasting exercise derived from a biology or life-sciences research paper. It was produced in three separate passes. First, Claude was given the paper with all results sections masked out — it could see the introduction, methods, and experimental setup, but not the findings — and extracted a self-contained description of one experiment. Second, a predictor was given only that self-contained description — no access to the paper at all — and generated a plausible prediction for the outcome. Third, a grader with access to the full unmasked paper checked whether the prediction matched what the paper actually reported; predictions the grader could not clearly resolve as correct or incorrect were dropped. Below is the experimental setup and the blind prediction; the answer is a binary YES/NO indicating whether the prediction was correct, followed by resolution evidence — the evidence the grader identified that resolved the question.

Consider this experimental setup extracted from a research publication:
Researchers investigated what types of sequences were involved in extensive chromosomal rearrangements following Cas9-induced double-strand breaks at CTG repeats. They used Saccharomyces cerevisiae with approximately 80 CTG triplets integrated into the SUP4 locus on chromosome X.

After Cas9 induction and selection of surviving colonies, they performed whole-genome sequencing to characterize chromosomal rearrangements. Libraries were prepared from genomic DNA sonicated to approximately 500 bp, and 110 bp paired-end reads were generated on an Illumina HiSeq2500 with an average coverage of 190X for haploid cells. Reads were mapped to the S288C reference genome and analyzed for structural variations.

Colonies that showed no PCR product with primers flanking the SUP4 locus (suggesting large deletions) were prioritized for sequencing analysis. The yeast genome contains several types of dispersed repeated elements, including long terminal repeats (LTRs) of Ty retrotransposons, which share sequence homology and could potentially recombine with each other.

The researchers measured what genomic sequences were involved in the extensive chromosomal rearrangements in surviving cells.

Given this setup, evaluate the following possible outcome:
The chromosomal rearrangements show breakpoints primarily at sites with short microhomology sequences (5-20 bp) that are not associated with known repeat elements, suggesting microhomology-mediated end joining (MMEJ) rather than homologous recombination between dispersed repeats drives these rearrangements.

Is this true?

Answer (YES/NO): NO